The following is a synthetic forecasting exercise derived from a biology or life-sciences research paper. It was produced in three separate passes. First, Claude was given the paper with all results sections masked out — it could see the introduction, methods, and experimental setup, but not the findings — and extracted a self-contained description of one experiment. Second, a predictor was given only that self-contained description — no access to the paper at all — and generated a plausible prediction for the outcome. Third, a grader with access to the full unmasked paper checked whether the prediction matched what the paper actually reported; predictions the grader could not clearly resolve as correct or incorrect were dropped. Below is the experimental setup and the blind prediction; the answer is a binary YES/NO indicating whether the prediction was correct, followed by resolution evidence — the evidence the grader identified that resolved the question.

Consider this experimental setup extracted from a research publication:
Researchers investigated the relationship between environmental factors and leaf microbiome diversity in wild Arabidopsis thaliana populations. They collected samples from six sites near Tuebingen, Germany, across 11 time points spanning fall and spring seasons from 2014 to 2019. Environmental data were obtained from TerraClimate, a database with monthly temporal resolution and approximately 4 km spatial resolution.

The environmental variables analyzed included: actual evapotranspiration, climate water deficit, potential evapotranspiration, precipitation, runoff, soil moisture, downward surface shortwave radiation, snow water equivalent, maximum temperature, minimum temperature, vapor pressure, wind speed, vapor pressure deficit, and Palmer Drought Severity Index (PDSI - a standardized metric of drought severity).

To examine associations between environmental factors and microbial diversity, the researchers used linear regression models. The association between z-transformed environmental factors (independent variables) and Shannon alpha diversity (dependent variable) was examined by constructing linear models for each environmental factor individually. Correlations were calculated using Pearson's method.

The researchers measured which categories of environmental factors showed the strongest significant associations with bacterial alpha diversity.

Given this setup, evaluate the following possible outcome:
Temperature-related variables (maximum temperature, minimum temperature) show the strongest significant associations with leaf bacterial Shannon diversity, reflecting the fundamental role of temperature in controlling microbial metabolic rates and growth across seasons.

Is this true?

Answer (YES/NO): NO